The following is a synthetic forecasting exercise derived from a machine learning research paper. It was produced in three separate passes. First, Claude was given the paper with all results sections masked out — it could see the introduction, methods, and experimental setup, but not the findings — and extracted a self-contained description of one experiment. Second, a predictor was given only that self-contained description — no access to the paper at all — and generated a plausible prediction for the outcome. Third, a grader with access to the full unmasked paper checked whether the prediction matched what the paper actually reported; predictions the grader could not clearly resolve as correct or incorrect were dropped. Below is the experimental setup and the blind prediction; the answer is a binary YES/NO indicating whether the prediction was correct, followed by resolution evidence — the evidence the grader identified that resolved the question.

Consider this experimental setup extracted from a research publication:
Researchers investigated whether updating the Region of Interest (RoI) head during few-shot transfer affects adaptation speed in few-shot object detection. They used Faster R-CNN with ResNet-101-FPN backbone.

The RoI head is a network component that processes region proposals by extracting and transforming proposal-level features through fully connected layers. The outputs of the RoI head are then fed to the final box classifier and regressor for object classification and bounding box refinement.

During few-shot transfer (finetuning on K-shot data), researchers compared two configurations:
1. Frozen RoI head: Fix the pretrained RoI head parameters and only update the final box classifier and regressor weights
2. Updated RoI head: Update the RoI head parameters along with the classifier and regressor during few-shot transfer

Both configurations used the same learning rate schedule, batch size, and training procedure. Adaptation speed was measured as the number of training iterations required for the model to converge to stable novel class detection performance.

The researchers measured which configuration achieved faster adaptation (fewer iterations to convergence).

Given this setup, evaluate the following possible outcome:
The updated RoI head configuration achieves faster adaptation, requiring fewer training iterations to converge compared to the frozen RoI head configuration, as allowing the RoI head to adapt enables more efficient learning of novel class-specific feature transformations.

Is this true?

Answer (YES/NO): YES